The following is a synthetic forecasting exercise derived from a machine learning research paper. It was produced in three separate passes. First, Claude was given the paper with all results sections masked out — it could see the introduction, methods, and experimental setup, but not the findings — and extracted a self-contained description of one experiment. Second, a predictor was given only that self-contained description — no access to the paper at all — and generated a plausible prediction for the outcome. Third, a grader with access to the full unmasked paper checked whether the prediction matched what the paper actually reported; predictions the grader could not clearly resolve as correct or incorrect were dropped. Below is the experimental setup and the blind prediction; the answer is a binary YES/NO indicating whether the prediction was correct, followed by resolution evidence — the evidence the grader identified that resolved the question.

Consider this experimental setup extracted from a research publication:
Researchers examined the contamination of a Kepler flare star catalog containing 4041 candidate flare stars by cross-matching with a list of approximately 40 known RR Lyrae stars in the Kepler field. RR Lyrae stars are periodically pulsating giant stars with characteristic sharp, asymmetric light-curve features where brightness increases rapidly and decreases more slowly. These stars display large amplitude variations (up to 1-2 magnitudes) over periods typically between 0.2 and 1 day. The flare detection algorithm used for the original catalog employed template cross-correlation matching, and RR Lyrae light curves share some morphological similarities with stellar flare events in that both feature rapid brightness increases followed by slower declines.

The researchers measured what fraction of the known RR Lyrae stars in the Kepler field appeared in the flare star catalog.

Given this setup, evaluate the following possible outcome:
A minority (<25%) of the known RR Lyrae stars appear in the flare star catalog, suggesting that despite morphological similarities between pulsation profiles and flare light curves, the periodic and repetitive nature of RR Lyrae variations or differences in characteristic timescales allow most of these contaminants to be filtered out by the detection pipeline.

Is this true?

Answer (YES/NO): NO